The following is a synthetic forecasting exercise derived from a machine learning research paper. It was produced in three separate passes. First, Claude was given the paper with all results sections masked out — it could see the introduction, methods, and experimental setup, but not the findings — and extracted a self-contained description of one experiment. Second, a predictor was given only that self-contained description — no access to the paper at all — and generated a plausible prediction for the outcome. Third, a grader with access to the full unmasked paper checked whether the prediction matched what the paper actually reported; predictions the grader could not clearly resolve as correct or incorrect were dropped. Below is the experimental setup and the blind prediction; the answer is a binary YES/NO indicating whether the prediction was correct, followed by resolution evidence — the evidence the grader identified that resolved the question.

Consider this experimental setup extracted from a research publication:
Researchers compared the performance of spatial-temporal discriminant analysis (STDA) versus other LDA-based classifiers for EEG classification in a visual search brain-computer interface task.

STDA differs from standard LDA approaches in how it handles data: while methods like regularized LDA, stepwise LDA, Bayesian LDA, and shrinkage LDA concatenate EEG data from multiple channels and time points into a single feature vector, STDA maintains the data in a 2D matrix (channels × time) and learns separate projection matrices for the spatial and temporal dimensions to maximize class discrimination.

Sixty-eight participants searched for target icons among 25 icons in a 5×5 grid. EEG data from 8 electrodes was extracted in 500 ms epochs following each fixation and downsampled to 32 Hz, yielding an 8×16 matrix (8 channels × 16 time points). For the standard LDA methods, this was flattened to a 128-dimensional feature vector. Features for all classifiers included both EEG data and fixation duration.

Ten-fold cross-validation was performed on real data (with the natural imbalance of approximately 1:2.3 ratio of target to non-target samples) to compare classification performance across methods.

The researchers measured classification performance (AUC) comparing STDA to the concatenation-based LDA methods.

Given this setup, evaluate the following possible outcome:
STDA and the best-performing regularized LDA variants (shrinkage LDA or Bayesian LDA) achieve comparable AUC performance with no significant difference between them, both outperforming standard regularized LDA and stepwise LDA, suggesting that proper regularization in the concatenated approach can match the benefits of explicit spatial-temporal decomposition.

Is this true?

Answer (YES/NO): NO